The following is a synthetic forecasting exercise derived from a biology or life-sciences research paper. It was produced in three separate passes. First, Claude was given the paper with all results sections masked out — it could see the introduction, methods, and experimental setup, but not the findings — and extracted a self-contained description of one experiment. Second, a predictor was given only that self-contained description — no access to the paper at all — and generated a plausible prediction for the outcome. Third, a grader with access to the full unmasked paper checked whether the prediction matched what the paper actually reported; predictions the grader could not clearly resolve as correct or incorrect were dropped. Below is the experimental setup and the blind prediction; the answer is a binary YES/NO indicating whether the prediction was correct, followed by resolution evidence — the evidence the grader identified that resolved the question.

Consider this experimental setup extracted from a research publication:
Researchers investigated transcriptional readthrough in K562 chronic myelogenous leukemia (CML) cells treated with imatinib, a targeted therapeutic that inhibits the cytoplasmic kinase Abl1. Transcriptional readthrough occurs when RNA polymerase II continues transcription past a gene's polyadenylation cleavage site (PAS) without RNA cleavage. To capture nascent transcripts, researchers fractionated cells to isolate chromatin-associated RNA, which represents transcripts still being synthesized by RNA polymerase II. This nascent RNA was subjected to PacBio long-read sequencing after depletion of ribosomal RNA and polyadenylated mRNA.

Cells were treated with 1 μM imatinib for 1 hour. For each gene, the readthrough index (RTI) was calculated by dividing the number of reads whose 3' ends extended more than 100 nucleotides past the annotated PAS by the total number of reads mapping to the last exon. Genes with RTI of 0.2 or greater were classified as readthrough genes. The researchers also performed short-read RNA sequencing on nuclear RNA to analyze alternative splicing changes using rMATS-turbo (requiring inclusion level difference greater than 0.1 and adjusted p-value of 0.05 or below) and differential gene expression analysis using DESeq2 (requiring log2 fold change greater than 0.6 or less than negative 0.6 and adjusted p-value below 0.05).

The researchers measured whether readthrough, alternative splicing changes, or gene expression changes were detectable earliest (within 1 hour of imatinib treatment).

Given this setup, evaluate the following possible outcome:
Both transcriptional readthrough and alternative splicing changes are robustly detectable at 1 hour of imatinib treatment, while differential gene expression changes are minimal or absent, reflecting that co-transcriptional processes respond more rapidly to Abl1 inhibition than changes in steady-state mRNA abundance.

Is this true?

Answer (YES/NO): NO